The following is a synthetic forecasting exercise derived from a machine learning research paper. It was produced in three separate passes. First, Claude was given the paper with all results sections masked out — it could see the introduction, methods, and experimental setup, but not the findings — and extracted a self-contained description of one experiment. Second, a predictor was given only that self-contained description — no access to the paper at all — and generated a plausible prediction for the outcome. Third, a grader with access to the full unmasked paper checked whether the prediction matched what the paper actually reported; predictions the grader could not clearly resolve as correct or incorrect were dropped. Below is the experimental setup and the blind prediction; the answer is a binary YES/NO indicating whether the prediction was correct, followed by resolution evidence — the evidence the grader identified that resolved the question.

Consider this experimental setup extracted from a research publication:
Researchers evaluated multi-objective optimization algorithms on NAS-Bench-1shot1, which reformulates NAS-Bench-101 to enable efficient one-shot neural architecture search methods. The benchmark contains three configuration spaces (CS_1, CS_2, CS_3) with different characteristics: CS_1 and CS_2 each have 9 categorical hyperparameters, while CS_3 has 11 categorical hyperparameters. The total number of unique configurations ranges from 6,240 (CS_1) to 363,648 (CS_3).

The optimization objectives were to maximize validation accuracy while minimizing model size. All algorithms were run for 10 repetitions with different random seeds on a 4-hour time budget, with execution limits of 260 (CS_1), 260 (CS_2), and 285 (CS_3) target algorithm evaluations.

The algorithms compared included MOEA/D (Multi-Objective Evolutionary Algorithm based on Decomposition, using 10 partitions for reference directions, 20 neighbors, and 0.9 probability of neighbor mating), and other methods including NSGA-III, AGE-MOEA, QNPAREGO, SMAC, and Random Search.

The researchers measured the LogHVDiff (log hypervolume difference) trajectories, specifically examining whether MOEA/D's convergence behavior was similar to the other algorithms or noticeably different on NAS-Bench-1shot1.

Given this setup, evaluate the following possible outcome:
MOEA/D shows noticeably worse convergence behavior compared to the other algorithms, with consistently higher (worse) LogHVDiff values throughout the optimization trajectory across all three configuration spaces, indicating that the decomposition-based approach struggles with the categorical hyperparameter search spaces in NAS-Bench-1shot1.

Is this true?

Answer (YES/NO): YES